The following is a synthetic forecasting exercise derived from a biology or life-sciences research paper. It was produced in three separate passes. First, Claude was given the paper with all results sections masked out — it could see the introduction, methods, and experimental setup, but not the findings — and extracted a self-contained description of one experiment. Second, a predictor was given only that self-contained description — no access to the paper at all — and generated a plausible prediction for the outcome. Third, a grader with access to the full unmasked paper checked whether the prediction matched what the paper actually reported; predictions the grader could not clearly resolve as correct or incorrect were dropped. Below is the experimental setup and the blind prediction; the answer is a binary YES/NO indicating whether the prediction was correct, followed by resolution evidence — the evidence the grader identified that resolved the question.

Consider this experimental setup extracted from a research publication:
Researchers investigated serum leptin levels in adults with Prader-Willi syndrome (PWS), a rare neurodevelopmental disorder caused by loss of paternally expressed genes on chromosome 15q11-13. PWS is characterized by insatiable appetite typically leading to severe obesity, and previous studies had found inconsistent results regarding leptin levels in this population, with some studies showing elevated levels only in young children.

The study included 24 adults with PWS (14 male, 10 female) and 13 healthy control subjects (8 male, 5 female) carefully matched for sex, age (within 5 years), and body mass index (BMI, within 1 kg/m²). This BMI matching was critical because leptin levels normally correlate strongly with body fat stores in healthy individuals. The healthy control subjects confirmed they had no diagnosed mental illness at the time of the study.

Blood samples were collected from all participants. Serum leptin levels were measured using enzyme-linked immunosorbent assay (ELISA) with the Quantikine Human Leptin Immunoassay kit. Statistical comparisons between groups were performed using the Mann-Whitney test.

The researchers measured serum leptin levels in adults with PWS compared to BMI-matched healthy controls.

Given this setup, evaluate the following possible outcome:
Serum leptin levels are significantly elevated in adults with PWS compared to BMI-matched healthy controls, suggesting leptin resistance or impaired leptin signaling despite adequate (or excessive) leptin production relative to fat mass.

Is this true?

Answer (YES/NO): YES